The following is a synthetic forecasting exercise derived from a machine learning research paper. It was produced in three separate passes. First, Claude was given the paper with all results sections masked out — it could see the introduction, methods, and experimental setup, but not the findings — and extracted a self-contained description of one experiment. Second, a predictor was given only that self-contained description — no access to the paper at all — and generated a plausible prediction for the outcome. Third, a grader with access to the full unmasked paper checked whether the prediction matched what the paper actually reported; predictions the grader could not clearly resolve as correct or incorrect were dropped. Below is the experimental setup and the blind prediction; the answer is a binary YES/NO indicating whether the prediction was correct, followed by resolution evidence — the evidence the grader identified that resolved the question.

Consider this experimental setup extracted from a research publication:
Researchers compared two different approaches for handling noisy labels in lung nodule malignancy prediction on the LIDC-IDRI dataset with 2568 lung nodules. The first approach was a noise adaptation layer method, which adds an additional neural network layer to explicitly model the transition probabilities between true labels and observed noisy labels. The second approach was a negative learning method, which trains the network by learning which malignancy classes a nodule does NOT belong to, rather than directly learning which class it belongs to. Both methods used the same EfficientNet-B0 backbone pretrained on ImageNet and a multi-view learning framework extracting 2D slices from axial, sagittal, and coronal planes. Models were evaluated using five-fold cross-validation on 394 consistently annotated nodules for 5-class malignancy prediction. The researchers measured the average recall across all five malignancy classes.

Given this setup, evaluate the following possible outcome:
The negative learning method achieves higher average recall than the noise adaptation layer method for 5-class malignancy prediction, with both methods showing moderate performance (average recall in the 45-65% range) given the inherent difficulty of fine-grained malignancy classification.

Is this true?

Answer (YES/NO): NO